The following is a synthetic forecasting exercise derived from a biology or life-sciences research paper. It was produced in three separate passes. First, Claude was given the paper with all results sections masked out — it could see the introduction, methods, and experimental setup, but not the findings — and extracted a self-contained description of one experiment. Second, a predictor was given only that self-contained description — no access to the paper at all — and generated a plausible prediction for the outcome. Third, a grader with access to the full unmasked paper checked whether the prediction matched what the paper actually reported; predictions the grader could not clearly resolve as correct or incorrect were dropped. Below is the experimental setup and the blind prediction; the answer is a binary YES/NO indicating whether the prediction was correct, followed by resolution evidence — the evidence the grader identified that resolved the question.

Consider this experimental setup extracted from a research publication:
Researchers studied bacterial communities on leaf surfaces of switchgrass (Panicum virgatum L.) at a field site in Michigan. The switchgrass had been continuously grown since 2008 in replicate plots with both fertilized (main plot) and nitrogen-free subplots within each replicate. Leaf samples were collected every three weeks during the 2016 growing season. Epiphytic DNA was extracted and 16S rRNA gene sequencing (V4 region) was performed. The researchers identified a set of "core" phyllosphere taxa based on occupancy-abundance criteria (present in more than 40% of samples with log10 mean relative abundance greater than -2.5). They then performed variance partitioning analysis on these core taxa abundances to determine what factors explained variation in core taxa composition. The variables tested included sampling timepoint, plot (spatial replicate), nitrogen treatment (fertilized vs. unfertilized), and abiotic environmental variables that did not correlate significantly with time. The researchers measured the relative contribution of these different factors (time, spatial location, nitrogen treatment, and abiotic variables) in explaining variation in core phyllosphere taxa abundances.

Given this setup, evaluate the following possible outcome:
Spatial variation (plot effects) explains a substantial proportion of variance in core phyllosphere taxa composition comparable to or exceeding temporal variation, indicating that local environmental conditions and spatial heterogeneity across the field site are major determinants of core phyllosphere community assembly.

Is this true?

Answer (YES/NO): NO